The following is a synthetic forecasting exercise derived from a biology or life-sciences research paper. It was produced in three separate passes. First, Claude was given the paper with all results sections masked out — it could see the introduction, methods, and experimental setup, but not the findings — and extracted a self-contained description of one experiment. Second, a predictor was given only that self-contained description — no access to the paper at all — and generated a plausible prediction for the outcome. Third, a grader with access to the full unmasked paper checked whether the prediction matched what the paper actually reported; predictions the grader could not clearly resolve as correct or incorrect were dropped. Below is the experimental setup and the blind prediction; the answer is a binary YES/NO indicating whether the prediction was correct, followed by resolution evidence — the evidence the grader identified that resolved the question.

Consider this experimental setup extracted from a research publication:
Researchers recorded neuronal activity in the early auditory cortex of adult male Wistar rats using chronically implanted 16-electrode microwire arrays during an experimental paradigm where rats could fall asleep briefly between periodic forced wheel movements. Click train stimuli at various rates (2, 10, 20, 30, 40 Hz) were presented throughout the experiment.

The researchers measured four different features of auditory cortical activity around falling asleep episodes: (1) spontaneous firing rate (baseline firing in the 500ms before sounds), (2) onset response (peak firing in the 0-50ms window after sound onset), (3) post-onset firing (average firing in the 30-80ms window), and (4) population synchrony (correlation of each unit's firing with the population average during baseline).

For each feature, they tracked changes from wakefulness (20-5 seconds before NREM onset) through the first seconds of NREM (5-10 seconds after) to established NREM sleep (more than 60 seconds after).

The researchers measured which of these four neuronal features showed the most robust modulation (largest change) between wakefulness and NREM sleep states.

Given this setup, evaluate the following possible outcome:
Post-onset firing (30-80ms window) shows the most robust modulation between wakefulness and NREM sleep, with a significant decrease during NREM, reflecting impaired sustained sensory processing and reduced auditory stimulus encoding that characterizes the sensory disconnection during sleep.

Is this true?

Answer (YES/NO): YES